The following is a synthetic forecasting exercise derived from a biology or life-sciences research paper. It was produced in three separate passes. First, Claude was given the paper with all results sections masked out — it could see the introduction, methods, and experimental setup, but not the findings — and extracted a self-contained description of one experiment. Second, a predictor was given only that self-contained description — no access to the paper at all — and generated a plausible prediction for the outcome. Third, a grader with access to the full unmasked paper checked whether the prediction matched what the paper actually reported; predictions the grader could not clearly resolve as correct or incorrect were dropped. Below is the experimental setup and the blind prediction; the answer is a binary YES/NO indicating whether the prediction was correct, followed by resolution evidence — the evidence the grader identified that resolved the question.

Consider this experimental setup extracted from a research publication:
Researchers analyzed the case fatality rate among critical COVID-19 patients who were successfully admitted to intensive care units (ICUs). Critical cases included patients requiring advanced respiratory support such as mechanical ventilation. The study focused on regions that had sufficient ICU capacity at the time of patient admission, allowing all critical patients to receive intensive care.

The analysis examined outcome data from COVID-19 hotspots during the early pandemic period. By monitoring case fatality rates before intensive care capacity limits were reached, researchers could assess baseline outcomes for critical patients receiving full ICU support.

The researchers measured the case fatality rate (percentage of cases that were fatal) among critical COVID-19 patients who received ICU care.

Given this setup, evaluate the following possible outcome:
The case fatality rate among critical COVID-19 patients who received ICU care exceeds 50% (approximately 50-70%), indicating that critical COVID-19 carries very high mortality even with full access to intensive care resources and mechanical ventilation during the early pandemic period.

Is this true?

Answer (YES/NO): NO